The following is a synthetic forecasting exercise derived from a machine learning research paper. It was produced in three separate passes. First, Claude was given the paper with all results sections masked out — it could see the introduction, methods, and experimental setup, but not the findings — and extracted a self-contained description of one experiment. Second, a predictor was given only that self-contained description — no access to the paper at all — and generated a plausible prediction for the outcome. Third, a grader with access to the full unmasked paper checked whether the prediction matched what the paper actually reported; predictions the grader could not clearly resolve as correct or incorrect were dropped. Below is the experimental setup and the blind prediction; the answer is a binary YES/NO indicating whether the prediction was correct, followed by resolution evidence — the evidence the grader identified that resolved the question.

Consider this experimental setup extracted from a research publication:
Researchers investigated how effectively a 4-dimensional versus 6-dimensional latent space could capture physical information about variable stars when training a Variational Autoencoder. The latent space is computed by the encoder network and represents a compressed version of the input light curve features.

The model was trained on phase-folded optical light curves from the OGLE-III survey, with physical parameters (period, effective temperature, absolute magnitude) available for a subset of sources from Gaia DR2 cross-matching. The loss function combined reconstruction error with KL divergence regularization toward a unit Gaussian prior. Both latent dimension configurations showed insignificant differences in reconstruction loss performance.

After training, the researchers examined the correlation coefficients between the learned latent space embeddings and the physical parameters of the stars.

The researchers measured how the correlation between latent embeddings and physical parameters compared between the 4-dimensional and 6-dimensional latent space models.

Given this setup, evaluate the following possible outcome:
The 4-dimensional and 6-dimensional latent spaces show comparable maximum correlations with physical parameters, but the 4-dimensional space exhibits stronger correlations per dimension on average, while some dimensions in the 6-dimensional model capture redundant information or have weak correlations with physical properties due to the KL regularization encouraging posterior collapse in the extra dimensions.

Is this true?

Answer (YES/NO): NO